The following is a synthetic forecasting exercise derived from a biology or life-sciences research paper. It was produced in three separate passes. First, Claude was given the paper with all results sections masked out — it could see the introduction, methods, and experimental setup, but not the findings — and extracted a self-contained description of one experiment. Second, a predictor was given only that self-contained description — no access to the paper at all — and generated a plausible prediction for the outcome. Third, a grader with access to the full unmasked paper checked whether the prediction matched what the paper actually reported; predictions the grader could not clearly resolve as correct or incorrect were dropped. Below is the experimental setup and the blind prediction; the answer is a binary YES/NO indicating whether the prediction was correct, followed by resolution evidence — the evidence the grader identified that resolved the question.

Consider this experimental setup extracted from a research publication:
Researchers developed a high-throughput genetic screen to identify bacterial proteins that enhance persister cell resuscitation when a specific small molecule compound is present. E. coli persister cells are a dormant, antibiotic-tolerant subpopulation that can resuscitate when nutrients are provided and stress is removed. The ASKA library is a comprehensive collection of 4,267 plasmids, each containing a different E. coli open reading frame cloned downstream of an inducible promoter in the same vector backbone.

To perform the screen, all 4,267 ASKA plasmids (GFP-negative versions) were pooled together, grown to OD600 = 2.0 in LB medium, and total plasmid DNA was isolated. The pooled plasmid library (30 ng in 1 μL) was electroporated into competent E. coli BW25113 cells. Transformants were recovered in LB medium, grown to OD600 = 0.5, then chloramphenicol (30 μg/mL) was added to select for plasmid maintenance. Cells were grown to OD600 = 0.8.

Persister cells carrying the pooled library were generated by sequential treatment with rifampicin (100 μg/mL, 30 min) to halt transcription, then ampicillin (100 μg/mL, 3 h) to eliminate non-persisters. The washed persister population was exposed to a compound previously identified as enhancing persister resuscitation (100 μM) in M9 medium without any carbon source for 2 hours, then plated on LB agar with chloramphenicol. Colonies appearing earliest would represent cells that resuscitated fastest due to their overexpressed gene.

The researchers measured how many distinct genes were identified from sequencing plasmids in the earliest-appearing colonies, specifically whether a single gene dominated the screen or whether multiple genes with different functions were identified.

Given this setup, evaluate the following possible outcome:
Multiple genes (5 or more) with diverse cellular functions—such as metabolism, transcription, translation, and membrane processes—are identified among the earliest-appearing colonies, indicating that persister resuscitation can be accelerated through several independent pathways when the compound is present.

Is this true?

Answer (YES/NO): YES